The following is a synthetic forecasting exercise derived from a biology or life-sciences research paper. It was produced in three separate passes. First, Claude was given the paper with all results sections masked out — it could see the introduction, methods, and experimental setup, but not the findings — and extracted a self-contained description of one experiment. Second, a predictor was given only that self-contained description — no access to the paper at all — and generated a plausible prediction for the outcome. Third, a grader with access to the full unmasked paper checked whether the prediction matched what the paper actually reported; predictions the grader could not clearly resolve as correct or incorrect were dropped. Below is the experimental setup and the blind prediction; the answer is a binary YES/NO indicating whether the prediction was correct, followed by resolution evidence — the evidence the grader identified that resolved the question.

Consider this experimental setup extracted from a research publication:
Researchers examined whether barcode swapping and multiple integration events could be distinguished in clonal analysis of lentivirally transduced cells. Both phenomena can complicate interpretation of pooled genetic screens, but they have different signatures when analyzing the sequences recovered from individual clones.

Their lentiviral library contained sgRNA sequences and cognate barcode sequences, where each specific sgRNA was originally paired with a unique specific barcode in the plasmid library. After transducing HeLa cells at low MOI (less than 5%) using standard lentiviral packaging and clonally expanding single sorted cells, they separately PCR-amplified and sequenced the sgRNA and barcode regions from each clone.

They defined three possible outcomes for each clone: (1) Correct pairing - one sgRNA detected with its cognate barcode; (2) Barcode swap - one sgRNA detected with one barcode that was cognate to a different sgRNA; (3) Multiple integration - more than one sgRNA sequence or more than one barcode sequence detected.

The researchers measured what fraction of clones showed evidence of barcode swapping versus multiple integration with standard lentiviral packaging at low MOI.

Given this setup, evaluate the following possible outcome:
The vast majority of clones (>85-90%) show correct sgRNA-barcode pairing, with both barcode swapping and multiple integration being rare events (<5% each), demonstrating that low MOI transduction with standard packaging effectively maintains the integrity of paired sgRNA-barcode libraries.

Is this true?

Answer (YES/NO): NO